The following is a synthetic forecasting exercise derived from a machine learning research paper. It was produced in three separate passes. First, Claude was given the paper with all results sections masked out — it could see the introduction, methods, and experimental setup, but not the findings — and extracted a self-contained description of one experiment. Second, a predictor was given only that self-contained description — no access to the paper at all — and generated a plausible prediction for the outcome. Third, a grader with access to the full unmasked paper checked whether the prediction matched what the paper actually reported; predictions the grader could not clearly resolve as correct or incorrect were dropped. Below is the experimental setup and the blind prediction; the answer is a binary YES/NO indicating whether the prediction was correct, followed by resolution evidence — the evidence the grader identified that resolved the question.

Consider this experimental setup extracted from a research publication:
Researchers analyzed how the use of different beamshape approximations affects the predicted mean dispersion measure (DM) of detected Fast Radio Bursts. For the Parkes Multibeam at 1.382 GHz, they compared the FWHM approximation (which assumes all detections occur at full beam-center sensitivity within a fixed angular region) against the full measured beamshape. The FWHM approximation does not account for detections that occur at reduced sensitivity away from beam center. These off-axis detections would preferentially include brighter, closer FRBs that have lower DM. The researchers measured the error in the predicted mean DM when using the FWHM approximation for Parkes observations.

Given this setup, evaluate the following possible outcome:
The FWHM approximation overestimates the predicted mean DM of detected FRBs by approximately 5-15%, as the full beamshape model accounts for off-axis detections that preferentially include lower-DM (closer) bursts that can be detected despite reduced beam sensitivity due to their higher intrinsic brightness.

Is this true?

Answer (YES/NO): YES